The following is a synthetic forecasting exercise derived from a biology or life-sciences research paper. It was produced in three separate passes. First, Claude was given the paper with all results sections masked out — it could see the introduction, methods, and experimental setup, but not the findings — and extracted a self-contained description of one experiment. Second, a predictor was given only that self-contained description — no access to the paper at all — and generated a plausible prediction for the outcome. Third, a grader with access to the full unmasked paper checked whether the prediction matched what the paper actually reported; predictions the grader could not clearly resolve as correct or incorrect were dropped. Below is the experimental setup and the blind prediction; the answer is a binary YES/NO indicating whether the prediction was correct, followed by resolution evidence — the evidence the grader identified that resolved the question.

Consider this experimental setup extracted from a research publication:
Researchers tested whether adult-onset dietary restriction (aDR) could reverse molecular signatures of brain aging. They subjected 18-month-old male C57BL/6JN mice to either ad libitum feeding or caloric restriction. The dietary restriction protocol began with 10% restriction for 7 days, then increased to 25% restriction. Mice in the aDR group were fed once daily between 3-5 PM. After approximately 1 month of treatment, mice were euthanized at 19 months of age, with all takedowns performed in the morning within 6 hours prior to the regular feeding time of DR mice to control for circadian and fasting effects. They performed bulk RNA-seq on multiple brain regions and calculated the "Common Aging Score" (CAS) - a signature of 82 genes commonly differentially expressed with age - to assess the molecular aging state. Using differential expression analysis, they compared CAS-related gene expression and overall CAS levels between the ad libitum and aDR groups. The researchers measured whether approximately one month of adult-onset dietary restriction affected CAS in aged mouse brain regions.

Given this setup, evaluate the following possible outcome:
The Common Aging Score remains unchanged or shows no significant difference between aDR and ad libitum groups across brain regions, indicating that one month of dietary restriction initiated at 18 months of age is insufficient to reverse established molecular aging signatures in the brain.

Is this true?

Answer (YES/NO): YES